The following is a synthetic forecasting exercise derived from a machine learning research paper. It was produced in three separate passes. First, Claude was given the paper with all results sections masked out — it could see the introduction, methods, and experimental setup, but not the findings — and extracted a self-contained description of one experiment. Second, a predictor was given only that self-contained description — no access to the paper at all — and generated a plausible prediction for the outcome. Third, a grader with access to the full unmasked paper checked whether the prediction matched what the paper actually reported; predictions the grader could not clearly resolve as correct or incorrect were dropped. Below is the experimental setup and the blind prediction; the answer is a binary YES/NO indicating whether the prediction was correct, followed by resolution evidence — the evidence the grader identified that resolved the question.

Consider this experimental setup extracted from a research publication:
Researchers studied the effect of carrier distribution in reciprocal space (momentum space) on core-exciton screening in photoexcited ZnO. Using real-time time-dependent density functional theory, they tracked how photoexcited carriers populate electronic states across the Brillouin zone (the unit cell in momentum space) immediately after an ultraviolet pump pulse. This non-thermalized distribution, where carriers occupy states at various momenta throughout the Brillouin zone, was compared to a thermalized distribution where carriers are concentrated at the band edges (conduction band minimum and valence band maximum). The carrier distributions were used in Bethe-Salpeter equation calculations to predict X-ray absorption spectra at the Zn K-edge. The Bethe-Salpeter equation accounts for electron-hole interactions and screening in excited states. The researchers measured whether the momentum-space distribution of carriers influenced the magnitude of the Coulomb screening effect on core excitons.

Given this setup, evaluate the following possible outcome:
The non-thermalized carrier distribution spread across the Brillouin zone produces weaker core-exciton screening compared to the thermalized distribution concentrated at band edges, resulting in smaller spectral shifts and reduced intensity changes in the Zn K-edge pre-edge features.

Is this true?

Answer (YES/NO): YES